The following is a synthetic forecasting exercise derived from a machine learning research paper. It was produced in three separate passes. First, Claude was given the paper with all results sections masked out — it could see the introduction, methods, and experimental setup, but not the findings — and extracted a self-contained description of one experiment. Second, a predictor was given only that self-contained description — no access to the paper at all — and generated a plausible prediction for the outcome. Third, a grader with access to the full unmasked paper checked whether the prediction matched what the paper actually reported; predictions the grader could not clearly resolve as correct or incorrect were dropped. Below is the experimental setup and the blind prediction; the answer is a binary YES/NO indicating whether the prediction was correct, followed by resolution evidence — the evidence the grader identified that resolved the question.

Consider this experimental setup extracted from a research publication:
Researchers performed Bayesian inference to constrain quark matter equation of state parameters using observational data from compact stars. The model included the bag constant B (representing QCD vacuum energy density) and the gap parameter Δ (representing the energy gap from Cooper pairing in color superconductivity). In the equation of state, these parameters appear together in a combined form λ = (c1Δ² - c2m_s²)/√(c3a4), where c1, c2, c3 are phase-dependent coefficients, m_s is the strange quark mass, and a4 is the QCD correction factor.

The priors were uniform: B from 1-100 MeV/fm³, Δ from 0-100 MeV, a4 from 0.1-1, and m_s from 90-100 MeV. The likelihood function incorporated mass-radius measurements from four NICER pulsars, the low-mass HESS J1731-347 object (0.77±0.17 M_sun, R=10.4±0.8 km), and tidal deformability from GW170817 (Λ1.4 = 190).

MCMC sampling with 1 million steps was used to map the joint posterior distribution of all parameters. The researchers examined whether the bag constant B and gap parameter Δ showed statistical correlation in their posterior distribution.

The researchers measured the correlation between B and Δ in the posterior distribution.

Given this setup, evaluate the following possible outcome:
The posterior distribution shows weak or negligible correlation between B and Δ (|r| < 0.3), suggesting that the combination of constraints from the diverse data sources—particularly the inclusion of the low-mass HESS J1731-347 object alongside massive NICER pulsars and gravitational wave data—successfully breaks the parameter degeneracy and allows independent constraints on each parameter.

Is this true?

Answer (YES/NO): NO